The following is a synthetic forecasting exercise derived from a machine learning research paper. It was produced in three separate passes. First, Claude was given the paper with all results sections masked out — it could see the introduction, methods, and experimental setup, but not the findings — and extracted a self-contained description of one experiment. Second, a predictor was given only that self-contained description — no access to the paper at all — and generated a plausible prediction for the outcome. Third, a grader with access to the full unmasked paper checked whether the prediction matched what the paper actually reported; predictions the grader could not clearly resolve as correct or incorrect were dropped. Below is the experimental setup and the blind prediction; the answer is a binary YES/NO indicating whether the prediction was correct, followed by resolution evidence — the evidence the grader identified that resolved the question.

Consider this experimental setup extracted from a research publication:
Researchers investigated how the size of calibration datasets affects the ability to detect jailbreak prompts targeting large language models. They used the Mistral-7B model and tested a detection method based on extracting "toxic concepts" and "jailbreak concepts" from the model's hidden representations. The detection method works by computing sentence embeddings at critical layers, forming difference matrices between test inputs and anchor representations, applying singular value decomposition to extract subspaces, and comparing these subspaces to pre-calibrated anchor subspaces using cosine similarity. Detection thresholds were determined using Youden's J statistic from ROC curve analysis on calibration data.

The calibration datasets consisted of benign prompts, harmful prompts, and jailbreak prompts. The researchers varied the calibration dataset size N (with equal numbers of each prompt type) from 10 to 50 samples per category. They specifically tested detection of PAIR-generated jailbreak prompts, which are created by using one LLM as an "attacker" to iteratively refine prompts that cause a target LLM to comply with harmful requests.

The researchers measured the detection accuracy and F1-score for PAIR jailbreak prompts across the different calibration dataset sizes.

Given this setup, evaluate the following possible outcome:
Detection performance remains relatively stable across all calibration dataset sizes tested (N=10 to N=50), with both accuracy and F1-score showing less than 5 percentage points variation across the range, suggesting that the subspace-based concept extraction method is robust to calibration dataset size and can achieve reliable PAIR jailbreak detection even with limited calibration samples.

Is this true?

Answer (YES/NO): NO